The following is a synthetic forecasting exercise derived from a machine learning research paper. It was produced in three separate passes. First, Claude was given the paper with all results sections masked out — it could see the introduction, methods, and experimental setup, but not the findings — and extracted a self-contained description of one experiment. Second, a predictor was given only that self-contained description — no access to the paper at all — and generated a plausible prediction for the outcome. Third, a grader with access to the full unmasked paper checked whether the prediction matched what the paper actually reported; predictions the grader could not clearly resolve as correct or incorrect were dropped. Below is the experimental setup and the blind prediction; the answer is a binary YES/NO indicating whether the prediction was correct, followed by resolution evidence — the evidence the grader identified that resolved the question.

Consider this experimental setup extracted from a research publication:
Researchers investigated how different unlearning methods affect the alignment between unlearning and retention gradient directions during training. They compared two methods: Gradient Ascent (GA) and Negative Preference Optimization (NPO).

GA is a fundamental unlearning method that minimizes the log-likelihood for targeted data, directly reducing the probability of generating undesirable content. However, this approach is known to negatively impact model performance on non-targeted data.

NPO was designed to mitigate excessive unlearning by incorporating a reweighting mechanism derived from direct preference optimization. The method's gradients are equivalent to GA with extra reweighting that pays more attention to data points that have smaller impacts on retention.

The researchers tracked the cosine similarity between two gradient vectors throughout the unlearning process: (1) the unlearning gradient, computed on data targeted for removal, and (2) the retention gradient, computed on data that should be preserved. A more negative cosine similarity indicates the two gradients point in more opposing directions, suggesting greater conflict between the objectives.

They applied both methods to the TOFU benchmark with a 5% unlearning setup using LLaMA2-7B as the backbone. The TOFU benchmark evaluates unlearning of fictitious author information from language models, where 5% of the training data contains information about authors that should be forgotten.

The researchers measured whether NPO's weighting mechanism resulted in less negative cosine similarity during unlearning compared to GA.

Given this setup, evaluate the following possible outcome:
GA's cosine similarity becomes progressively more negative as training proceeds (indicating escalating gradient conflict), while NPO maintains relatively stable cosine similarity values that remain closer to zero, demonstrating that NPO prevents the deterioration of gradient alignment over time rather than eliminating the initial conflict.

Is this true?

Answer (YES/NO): NO